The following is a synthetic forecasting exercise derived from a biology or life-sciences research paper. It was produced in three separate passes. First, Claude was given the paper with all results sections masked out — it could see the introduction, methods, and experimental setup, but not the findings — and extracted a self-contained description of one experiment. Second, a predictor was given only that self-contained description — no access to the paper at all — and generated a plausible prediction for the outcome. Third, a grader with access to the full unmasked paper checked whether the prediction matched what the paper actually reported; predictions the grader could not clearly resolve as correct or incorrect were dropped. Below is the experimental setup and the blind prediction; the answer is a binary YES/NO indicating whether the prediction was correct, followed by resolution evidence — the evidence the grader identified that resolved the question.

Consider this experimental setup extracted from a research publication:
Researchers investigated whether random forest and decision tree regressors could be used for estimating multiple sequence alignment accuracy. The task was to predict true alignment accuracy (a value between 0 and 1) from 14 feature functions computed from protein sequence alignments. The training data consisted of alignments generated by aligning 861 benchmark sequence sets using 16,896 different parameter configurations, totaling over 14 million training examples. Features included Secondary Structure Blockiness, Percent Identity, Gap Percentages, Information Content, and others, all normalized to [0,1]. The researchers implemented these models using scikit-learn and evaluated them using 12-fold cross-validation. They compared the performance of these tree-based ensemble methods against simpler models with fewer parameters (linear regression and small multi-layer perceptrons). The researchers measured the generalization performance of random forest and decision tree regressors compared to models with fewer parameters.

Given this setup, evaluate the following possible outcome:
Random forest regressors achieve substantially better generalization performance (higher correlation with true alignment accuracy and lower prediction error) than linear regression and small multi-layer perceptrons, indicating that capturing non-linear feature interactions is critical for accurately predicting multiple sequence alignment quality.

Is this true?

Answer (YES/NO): NO